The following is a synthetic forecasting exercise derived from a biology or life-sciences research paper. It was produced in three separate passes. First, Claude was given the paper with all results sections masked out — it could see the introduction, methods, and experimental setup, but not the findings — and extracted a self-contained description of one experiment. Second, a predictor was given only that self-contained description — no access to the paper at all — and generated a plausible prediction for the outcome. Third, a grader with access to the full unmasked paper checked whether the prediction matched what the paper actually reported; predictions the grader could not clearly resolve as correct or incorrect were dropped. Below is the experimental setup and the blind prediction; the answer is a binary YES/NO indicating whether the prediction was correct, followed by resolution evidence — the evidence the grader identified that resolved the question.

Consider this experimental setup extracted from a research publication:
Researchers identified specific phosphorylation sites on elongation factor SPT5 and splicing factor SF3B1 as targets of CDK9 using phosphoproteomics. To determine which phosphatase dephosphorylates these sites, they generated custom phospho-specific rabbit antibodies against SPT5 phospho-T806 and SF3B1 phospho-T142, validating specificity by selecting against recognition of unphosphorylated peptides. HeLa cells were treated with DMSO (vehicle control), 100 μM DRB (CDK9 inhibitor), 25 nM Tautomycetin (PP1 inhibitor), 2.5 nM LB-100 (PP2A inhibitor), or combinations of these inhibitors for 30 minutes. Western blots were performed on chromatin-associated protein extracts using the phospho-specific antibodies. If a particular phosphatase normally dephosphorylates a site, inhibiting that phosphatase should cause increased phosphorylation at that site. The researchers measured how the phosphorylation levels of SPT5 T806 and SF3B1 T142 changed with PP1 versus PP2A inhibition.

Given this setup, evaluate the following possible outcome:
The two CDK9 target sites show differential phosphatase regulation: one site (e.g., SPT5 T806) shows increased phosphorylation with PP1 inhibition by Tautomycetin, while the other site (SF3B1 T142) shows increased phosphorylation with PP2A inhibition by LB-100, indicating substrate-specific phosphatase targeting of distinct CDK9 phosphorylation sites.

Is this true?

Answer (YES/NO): NO